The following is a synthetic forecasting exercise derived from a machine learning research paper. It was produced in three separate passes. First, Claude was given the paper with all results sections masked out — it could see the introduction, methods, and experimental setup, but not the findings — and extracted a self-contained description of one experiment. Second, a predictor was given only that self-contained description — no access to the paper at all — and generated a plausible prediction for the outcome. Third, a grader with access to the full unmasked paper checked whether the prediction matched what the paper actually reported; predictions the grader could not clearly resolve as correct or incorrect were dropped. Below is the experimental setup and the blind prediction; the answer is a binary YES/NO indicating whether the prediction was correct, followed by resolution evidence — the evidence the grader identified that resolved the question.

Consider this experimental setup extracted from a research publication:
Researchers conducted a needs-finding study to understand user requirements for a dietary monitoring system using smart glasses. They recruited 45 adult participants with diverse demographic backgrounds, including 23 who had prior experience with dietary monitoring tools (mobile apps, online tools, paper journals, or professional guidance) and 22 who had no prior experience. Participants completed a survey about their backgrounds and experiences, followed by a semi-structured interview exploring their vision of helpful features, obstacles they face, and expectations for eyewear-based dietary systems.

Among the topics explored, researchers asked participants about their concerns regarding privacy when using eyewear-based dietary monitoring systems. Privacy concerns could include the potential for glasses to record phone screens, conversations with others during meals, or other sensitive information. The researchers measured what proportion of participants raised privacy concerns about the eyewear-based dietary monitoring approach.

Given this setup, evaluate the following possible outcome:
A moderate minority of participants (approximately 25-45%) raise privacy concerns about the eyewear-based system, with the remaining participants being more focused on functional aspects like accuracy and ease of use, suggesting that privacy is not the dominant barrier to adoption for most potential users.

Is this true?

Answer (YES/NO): NO